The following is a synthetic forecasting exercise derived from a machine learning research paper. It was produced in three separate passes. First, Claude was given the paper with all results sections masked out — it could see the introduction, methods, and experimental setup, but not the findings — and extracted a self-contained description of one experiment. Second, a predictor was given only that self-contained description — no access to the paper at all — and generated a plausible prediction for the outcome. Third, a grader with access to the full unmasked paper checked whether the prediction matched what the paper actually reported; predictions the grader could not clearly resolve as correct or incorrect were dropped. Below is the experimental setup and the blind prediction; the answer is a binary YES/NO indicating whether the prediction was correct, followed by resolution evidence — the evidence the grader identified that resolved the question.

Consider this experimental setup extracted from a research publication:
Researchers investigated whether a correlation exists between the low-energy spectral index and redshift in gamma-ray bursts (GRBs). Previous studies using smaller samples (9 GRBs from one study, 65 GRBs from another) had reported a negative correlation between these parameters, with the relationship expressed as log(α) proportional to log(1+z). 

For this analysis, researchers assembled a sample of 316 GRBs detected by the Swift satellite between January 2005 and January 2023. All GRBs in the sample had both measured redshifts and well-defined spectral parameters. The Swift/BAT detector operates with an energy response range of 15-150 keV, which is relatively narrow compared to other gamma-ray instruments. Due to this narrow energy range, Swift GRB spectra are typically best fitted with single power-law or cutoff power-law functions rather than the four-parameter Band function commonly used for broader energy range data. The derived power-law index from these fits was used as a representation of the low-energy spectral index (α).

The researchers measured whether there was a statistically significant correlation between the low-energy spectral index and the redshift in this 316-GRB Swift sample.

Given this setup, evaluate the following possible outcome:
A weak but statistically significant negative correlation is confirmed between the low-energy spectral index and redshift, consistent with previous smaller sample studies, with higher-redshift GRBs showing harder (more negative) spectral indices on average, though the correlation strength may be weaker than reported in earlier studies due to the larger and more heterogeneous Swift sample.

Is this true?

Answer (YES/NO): NO